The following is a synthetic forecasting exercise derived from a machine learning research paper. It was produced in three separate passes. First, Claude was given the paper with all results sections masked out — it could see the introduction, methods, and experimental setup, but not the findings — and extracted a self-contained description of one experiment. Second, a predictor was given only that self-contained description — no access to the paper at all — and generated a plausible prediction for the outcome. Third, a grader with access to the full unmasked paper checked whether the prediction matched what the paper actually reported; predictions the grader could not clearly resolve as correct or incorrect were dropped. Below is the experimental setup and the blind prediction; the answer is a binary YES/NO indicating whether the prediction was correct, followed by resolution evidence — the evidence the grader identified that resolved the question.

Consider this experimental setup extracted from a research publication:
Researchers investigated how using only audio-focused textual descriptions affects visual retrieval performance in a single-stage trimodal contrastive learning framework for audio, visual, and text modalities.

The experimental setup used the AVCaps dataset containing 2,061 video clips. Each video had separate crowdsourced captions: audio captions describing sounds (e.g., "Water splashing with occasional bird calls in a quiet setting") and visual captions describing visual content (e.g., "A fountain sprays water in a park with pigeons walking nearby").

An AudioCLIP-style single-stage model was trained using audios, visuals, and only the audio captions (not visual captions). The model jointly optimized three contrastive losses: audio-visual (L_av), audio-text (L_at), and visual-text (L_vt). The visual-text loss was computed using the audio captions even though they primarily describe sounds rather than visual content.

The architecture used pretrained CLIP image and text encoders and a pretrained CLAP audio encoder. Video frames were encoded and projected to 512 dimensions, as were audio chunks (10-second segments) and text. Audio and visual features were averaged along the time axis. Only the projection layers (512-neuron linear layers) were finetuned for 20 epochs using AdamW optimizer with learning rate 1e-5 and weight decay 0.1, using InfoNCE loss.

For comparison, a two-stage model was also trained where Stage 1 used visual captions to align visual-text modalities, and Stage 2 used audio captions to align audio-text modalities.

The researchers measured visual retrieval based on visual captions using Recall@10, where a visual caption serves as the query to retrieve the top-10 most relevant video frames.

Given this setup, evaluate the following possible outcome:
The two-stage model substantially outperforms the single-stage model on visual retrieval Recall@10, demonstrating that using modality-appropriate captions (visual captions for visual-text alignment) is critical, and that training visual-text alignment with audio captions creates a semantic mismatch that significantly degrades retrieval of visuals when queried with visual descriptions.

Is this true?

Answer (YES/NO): YES